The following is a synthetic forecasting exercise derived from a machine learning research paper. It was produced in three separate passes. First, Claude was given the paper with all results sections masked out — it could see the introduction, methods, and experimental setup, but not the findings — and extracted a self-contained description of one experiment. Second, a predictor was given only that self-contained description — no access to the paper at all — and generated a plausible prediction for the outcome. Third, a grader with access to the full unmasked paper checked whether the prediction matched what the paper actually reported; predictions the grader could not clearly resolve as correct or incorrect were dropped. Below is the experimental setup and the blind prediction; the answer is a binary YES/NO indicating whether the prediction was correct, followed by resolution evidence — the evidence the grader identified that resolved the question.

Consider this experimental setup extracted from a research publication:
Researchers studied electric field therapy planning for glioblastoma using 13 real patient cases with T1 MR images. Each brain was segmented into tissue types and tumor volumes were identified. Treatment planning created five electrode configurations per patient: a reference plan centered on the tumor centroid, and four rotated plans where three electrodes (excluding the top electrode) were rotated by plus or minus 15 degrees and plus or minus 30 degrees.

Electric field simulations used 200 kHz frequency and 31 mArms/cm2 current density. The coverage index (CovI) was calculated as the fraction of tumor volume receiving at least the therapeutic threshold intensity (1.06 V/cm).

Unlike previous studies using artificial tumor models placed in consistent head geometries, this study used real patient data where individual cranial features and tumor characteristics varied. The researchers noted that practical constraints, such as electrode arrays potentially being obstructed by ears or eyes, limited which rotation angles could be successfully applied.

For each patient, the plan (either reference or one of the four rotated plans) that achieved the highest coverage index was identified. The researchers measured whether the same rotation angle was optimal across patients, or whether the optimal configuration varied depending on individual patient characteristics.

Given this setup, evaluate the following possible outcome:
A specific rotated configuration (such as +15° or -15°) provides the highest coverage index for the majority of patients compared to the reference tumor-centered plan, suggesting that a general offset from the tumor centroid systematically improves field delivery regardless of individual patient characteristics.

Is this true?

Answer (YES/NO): NO